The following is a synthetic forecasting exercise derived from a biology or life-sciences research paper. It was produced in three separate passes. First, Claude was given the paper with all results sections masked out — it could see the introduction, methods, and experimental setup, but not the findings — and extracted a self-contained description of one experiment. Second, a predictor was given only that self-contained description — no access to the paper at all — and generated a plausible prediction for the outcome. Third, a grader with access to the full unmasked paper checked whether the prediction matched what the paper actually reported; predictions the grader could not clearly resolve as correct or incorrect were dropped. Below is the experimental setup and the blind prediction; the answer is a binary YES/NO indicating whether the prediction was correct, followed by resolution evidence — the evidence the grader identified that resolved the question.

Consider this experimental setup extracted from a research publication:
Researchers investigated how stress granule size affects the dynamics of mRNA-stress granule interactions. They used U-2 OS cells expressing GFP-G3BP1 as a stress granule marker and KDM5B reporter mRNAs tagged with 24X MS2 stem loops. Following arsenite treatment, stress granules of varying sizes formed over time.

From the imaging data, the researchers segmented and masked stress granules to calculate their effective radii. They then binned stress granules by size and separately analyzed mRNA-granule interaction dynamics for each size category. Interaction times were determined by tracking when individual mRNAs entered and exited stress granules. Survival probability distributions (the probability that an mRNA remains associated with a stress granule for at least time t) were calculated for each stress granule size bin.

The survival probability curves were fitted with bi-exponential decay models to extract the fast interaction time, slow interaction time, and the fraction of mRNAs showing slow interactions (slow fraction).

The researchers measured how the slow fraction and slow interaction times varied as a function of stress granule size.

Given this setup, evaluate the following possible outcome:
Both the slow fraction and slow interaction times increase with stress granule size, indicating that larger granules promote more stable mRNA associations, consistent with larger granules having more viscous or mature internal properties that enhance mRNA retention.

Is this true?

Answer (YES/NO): YES